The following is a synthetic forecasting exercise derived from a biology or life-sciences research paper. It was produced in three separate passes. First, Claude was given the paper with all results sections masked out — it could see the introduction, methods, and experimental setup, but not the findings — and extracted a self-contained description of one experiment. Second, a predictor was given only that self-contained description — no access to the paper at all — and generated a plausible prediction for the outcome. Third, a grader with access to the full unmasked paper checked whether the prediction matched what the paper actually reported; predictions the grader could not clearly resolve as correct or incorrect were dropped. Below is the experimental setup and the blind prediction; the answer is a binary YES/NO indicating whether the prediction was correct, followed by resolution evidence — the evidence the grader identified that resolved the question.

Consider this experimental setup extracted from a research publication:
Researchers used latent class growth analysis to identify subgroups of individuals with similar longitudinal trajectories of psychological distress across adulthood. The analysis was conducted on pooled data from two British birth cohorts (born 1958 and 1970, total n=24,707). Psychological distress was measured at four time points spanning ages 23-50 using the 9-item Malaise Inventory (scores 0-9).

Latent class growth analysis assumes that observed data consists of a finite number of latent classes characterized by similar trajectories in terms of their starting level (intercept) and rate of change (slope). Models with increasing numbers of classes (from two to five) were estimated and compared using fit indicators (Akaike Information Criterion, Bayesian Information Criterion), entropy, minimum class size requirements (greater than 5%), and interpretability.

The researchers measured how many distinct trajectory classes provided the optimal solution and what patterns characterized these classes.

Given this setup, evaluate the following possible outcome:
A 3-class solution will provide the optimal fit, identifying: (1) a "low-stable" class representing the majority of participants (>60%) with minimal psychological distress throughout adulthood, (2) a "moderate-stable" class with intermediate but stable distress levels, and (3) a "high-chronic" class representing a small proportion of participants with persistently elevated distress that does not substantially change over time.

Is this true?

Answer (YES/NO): NO